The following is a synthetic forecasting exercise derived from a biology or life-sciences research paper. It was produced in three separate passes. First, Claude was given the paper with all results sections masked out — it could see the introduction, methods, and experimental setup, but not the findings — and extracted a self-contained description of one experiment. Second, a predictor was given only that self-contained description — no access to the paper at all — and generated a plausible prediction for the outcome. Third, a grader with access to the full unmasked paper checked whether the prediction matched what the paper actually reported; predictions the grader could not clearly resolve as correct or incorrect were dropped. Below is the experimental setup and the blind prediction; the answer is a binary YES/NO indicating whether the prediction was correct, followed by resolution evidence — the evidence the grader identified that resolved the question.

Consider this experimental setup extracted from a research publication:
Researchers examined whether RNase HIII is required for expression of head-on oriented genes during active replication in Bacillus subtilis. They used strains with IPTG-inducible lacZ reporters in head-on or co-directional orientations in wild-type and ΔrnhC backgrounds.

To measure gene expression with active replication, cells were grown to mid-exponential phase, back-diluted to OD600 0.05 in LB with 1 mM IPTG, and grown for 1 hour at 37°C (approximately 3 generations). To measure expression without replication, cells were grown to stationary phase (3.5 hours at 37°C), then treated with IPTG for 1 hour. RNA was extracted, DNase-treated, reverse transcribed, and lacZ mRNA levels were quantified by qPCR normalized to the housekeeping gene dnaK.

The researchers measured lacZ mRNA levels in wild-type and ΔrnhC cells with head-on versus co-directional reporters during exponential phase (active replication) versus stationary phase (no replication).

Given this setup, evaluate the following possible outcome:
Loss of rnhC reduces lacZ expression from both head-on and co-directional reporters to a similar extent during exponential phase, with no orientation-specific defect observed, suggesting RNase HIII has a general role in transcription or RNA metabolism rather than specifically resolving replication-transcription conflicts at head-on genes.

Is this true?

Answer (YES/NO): NO